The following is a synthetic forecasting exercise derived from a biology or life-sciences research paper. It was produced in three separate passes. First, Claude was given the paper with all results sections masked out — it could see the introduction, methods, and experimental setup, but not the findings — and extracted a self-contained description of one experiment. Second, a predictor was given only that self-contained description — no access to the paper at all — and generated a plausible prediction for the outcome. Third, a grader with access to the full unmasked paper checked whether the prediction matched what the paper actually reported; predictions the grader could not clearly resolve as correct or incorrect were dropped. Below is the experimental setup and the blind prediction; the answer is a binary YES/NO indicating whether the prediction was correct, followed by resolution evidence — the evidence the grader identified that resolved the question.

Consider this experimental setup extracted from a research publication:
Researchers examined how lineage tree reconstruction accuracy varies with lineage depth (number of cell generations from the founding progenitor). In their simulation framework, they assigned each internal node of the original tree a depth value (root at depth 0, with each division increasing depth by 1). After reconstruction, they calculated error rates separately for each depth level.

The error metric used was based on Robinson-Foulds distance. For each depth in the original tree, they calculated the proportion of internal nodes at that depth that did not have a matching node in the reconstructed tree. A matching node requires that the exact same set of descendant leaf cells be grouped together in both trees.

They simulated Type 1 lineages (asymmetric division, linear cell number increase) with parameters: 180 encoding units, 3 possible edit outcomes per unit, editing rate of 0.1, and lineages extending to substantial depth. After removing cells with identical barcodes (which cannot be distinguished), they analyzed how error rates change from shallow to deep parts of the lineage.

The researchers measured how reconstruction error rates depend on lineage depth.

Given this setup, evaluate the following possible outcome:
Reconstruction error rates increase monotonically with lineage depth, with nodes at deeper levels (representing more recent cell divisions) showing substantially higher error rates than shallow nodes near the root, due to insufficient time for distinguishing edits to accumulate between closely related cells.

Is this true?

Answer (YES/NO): YES